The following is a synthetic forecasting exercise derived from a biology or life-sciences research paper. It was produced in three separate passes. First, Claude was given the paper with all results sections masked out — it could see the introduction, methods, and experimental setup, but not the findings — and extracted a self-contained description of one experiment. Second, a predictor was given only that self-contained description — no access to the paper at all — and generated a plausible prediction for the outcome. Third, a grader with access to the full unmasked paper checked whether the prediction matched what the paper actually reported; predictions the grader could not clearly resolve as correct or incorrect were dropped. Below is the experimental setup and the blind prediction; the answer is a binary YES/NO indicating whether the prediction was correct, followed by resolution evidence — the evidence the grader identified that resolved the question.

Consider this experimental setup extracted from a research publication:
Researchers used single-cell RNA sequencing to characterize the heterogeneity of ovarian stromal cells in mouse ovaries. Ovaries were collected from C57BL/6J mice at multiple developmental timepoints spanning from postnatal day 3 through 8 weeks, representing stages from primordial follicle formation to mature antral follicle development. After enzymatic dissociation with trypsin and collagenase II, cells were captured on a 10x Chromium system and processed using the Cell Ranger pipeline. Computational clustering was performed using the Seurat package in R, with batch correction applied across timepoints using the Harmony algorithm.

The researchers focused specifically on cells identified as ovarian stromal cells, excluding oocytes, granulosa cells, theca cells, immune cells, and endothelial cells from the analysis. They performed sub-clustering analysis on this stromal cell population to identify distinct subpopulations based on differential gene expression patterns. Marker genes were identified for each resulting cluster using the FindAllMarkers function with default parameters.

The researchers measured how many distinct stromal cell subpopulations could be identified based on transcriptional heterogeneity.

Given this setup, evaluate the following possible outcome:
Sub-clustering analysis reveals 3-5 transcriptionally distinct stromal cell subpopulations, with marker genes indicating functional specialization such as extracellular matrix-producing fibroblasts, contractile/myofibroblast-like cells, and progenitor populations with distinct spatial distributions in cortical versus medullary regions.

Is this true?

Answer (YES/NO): NO